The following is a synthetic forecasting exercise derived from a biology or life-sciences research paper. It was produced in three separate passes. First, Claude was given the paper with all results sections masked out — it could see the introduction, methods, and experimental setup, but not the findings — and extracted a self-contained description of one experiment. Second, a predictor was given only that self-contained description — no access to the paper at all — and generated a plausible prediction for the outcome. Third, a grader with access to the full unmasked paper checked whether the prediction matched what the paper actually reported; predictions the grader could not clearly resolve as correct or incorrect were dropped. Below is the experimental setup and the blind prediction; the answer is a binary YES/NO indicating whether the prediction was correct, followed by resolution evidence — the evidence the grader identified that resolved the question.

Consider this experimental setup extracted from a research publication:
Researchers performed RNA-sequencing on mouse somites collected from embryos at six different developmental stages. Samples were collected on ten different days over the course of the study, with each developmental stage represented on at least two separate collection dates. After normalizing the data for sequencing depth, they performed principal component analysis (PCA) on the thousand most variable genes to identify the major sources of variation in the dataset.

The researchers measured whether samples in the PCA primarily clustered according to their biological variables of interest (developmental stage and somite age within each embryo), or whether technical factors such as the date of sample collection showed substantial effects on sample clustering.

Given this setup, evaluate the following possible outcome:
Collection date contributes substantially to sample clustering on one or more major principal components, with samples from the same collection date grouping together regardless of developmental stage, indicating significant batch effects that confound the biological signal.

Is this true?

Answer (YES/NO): YES